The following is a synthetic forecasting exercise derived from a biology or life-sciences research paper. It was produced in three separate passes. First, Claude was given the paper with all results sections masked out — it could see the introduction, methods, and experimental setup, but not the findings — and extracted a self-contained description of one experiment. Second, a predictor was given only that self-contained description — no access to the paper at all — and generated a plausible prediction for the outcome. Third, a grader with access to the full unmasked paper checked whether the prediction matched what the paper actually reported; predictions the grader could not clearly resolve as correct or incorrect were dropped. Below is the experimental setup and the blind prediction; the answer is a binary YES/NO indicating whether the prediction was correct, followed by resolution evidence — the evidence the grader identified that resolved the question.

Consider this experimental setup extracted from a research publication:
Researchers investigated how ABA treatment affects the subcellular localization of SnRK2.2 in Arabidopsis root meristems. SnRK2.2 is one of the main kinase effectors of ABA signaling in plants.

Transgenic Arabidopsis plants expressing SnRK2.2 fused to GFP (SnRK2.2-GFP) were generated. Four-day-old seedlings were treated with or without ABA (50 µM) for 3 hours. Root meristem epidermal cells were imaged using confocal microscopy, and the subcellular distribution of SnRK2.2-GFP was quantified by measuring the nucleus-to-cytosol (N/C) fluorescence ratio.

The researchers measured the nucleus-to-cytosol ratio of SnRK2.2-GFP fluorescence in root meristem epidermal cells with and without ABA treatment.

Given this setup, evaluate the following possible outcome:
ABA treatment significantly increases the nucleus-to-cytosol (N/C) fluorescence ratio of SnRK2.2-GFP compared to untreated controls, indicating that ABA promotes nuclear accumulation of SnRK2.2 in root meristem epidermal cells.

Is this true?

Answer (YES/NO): NO